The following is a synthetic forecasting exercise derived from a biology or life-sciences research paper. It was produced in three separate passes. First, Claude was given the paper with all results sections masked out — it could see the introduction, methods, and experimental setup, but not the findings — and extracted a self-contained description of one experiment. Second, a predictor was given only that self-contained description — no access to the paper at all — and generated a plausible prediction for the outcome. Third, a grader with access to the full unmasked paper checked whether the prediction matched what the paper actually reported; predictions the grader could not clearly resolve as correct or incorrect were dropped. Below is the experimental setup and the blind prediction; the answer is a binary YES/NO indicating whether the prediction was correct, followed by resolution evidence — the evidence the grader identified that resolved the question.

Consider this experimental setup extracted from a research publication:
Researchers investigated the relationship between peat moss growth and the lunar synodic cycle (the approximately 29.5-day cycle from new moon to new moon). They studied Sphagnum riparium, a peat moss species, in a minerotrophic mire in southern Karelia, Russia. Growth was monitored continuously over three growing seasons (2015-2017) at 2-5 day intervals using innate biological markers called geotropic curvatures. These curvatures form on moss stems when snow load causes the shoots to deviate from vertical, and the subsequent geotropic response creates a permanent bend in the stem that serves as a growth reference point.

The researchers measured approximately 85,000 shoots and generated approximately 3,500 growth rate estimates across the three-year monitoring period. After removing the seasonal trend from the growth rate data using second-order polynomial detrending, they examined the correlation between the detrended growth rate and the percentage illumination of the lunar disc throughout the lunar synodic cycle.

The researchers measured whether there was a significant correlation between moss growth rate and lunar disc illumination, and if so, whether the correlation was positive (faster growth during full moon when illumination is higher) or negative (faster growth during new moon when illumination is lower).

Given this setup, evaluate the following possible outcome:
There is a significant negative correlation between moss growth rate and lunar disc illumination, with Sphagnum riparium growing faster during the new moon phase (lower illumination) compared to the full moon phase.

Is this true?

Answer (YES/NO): YES